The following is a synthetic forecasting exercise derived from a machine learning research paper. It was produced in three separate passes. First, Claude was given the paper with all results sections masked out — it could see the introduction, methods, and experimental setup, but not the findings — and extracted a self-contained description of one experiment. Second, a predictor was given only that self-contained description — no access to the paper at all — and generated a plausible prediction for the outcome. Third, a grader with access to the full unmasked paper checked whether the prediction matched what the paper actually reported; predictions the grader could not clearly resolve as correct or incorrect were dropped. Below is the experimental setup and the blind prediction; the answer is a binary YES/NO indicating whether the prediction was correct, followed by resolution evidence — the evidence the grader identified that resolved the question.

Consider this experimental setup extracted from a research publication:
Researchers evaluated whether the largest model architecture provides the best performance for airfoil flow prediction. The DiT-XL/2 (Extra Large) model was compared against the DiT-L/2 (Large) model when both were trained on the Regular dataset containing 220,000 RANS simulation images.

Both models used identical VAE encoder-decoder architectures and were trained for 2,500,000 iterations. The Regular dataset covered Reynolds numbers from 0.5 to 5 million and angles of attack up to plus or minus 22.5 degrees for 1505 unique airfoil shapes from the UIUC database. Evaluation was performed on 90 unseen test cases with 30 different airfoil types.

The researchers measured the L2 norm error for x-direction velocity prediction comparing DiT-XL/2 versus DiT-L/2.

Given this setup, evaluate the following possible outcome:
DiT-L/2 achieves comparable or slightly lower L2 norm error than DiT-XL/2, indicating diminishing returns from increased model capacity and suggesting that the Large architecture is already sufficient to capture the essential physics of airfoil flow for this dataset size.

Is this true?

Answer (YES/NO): YES